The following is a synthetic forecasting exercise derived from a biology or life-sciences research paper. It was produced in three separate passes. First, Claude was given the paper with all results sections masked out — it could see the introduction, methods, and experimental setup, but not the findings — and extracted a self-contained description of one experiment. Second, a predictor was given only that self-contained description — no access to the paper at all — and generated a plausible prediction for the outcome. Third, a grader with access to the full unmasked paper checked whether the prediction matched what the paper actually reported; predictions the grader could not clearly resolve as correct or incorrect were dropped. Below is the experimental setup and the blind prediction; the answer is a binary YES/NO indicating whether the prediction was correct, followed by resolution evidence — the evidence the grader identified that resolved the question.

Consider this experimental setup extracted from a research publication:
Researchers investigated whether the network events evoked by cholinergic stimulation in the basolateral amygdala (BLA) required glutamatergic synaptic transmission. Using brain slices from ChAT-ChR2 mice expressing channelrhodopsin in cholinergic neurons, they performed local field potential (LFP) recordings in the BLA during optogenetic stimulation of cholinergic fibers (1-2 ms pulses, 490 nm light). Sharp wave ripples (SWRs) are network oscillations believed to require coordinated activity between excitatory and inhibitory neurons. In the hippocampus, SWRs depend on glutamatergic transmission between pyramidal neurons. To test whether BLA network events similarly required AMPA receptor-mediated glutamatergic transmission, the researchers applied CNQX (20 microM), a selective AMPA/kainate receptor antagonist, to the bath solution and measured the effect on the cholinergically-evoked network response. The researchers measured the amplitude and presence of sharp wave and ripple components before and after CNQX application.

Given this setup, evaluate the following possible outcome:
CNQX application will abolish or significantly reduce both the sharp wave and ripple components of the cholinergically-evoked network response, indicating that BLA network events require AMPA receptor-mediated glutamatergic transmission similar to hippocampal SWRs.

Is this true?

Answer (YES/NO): YES